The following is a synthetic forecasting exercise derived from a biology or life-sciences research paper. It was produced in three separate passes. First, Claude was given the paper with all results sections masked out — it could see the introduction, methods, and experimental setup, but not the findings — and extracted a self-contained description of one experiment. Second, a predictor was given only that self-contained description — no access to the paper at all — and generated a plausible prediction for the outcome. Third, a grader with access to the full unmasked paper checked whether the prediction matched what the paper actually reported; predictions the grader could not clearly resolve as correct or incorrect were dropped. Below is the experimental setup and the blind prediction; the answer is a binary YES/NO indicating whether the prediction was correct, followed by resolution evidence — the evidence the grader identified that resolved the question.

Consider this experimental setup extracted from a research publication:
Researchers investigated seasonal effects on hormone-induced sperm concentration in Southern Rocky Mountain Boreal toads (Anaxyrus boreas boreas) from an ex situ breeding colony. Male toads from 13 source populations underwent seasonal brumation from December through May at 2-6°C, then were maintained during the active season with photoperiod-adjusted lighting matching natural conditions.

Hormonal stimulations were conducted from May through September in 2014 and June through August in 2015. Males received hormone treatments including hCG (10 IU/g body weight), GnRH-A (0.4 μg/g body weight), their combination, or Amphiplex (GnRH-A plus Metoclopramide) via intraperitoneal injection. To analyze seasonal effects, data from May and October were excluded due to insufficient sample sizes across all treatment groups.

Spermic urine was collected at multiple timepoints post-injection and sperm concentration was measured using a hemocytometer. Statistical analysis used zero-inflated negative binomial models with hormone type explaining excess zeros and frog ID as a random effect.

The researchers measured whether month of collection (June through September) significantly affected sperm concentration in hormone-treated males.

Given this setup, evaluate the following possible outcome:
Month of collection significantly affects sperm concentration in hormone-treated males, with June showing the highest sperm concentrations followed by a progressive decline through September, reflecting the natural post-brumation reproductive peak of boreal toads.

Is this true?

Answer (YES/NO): NO